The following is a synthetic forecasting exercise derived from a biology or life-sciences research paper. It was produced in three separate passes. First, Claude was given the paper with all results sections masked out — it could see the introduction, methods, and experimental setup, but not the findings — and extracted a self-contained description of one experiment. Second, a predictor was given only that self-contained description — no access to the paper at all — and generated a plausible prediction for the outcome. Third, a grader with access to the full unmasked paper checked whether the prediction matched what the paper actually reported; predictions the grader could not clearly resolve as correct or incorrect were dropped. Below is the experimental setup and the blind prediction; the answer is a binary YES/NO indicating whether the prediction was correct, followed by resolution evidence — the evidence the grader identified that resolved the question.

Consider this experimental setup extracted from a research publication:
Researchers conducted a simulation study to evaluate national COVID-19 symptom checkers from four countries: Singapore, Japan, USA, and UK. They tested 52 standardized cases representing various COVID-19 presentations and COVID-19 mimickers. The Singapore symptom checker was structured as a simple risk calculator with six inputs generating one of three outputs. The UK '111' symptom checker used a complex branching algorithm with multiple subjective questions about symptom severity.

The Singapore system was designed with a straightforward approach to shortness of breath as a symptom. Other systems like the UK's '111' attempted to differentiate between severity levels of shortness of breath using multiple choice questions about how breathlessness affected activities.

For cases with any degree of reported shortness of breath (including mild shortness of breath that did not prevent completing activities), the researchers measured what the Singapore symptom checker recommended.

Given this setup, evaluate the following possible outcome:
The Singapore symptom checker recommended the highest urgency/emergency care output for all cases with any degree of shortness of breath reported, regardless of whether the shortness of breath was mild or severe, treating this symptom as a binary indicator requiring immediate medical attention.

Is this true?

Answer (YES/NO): YES